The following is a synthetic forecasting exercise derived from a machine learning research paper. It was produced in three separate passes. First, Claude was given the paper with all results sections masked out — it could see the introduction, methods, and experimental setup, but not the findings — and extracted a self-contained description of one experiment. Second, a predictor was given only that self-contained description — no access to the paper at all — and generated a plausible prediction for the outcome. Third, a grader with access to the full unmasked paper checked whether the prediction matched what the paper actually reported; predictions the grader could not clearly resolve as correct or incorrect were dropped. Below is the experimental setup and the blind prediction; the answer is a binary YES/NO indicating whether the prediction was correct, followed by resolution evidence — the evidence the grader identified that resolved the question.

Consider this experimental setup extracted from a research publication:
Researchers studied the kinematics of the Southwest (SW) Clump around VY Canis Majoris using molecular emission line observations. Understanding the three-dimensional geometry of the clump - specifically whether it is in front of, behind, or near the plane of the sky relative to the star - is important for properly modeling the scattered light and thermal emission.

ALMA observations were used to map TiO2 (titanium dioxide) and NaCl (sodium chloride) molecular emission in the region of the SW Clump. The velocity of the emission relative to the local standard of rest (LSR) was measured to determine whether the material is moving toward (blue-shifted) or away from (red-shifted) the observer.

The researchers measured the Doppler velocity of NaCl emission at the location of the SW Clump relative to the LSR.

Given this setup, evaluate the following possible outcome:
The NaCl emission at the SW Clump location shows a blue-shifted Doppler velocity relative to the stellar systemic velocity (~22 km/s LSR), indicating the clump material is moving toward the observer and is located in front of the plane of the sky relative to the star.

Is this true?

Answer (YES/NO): NO